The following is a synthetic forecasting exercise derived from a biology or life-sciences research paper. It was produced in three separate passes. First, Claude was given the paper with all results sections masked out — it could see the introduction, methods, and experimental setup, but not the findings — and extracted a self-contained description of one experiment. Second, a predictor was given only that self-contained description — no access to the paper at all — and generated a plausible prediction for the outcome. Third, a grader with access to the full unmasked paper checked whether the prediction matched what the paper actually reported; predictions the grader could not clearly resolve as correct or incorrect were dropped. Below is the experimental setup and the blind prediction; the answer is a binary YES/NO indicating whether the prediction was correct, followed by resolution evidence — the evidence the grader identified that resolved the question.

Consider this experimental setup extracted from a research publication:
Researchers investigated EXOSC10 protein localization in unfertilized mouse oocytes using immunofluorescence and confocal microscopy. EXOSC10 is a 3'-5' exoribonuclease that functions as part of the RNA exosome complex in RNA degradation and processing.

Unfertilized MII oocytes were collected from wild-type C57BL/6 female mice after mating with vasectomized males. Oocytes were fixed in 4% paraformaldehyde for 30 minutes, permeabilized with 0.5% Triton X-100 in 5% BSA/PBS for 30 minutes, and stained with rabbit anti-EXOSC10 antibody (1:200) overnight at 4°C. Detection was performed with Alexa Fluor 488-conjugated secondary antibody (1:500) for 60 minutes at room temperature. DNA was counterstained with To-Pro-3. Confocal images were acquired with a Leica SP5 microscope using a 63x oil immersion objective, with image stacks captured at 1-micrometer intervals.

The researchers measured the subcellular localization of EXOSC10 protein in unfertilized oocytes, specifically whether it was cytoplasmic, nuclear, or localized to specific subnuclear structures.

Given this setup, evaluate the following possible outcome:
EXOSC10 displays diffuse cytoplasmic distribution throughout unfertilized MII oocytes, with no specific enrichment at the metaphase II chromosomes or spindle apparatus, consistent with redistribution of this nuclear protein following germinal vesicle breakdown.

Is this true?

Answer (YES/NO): YES